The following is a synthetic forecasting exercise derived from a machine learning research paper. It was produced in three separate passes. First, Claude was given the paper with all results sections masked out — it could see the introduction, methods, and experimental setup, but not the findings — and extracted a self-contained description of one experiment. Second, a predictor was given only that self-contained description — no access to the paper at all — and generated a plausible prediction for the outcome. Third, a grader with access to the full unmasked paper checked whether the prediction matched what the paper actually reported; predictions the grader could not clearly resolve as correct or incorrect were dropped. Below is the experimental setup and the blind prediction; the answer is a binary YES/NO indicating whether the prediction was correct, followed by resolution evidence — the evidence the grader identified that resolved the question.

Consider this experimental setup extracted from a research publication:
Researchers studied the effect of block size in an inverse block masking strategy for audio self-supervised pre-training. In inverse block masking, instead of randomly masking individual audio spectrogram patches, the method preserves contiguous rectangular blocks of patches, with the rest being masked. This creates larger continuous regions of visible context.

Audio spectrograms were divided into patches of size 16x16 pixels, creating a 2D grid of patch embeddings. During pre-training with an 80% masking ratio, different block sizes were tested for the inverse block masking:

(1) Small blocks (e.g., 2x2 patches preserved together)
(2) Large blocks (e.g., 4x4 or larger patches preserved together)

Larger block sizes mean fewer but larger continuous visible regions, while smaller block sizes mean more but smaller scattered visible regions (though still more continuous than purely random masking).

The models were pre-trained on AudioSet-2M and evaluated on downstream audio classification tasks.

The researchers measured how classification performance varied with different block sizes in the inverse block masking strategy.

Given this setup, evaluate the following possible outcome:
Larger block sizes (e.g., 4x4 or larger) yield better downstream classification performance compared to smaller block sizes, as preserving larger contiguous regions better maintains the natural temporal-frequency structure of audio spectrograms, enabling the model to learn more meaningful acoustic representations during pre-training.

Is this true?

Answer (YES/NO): YES